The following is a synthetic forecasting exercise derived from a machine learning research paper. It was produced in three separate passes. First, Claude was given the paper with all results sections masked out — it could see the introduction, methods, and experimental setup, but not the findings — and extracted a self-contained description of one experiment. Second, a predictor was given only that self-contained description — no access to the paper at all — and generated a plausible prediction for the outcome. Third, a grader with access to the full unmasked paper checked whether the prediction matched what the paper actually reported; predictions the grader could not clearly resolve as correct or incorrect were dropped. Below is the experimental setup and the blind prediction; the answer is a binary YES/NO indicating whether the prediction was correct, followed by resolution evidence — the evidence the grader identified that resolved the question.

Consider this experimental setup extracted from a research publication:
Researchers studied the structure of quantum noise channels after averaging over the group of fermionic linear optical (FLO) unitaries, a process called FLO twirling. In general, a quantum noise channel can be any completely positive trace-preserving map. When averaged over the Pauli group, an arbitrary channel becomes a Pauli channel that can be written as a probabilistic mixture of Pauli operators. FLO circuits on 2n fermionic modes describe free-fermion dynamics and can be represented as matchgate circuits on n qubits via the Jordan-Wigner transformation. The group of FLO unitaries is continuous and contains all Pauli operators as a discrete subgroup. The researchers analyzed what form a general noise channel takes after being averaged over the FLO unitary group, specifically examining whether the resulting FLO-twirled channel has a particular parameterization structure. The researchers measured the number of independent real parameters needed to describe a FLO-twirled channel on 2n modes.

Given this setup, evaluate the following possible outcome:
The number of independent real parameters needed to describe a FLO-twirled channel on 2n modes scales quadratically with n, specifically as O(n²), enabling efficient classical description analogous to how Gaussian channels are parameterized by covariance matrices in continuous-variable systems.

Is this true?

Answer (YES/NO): NO